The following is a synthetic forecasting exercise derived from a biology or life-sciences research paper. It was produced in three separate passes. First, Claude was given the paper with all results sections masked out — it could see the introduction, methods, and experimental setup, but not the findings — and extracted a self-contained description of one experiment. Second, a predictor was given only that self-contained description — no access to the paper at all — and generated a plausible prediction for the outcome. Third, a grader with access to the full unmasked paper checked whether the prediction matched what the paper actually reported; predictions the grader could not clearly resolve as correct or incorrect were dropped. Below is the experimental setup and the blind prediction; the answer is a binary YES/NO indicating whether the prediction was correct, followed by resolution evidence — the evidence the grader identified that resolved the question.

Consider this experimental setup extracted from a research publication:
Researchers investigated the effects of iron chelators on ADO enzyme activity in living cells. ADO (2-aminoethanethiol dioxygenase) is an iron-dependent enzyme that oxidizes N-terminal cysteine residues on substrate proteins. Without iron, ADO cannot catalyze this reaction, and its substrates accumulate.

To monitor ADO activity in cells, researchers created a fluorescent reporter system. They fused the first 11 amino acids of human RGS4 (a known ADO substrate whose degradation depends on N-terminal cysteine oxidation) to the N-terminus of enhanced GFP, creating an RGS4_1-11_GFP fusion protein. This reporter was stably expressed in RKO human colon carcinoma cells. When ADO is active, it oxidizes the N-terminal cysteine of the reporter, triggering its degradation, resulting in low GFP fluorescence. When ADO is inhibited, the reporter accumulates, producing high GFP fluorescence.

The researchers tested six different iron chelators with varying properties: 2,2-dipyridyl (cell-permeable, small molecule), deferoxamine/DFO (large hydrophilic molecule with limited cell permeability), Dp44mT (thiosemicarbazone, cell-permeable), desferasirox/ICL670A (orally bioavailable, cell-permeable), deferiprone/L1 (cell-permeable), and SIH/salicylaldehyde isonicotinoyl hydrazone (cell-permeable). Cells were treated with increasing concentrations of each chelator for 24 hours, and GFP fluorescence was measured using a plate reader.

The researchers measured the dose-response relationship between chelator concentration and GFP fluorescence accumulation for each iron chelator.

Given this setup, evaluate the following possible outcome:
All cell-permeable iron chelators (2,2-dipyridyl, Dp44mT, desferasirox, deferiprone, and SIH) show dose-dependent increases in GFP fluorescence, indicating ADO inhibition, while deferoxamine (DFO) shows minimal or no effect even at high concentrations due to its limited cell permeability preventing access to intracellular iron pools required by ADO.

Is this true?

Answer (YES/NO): NO